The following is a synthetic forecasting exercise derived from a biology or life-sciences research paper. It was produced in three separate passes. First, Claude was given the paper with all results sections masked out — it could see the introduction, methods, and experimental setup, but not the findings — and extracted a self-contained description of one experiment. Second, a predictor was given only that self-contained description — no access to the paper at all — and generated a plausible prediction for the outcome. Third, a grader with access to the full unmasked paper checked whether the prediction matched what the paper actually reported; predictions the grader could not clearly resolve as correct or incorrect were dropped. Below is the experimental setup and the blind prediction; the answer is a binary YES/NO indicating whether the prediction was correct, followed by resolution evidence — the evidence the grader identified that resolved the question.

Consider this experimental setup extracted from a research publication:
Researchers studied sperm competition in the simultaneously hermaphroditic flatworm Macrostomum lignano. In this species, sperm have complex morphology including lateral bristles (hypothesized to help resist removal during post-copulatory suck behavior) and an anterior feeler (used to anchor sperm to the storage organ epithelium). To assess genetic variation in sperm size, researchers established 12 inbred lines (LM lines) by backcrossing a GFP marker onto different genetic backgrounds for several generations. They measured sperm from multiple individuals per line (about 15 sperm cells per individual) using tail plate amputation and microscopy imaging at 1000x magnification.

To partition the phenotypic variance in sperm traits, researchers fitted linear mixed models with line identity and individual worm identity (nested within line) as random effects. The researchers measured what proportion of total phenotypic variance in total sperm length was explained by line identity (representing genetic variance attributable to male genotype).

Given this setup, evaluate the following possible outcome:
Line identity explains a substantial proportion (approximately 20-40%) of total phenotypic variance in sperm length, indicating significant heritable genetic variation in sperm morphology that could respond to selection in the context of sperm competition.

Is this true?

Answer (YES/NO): NO